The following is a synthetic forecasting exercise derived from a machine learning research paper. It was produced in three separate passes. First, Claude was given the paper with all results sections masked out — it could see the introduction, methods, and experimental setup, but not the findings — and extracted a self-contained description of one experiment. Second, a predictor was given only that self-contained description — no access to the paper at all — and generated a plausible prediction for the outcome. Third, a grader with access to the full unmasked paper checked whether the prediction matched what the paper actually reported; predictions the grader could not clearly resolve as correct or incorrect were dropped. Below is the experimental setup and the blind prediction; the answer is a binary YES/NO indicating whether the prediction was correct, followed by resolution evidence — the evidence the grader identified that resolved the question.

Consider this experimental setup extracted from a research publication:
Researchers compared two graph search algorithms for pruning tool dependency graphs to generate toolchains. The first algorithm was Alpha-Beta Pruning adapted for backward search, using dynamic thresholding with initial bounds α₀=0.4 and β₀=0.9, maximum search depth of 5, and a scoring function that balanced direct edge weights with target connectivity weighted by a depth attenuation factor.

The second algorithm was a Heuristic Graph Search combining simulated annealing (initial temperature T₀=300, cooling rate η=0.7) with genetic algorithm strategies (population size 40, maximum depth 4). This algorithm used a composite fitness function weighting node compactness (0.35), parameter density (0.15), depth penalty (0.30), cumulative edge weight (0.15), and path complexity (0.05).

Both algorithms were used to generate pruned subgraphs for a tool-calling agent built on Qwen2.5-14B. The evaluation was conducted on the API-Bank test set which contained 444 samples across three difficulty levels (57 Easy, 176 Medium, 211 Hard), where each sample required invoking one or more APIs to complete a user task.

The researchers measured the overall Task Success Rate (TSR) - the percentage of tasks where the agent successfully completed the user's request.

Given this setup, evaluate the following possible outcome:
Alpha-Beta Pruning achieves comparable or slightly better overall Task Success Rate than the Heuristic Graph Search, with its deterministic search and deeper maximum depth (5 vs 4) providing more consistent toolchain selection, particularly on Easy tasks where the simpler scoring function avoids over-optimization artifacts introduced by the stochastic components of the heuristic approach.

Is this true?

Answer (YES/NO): NO